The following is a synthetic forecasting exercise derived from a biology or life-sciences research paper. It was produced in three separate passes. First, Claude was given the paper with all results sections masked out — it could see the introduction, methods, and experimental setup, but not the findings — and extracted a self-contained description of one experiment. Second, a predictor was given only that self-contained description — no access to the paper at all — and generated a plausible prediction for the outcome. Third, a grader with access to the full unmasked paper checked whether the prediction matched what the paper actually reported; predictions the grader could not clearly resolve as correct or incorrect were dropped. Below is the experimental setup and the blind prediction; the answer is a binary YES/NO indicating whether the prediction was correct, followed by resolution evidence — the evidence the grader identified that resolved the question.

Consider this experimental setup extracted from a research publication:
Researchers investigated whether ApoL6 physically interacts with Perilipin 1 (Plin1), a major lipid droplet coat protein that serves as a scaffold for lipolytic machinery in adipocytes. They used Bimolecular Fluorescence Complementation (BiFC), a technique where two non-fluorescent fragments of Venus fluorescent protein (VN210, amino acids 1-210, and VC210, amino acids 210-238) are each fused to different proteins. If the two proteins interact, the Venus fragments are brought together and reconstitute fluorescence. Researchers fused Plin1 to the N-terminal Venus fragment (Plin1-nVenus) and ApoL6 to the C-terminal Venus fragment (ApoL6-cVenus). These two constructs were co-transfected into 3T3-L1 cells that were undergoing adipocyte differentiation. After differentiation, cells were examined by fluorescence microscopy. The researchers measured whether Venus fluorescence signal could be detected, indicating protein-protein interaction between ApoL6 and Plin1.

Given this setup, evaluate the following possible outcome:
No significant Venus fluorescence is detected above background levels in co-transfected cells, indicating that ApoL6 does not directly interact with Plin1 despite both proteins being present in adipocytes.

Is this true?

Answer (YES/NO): NO